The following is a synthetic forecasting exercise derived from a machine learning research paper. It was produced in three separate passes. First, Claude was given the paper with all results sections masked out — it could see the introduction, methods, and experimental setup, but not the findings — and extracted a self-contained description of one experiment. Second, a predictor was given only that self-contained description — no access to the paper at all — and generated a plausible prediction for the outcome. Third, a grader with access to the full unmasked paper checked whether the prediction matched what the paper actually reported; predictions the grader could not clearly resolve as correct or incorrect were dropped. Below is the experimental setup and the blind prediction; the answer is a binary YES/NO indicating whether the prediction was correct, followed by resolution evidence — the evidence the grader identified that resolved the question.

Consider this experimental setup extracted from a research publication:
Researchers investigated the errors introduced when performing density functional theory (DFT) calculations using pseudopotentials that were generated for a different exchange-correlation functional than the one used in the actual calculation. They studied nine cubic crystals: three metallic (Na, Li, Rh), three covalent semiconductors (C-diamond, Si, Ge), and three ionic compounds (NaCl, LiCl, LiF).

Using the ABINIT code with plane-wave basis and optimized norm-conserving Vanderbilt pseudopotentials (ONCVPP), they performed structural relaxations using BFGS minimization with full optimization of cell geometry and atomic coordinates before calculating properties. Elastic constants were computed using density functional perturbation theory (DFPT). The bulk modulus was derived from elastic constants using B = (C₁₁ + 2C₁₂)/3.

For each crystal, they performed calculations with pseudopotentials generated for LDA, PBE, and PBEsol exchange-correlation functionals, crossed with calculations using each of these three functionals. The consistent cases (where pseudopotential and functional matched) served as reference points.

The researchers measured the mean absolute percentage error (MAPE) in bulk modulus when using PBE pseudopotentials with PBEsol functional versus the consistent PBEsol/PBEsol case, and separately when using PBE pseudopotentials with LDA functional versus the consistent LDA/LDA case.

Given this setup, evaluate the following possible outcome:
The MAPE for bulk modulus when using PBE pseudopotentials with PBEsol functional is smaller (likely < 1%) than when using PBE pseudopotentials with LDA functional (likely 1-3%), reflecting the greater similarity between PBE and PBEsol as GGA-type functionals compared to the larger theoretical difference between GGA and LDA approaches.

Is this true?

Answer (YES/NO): YES